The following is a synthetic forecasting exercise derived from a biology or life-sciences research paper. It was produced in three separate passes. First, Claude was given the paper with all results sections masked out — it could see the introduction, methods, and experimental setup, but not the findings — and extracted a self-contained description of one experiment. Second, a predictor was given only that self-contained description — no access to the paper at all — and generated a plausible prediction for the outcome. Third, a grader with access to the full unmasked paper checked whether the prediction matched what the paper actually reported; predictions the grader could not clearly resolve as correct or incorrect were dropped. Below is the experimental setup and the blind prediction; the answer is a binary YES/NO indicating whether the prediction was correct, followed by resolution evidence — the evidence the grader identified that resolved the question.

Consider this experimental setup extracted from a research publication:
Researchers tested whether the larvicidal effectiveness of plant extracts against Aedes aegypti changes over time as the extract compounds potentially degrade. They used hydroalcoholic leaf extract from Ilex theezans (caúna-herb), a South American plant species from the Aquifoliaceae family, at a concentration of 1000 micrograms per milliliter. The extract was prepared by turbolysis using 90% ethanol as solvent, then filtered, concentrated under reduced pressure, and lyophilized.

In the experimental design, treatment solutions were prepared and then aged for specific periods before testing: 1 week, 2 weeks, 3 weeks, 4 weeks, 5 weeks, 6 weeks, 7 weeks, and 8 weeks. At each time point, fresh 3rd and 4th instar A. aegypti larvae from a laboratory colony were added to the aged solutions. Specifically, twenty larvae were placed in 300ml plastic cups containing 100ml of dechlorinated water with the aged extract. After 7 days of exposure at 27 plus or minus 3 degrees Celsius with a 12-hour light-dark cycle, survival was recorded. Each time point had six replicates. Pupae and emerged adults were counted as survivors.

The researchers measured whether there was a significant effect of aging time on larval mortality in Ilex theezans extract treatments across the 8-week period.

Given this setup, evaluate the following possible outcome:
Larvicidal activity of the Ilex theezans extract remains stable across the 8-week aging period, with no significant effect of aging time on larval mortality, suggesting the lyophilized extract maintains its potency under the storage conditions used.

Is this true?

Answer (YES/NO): NO